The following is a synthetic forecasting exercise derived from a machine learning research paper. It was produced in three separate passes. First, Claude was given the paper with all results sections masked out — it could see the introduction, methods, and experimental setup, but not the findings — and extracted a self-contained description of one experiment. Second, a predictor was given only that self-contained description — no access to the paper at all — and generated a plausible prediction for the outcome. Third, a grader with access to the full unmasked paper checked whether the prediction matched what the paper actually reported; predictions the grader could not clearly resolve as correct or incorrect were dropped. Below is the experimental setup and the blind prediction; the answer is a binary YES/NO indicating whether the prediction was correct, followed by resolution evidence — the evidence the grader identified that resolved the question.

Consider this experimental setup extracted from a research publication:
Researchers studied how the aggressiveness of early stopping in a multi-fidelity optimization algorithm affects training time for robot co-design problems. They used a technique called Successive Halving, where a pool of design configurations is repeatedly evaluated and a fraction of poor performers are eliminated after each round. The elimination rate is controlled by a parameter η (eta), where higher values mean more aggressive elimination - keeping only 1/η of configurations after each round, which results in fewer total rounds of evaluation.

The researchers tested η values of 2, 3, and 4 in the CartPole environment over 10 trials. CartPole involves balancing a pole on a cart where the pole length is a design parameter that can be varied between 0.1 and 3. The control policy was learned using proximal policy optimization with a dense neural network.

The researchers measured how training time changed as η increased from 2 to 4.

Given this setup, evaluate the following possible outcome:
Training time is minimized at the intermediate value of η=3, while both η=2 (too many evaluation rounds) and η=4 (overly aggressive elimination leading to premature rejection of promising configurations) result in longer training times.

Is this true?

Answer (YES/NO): NO